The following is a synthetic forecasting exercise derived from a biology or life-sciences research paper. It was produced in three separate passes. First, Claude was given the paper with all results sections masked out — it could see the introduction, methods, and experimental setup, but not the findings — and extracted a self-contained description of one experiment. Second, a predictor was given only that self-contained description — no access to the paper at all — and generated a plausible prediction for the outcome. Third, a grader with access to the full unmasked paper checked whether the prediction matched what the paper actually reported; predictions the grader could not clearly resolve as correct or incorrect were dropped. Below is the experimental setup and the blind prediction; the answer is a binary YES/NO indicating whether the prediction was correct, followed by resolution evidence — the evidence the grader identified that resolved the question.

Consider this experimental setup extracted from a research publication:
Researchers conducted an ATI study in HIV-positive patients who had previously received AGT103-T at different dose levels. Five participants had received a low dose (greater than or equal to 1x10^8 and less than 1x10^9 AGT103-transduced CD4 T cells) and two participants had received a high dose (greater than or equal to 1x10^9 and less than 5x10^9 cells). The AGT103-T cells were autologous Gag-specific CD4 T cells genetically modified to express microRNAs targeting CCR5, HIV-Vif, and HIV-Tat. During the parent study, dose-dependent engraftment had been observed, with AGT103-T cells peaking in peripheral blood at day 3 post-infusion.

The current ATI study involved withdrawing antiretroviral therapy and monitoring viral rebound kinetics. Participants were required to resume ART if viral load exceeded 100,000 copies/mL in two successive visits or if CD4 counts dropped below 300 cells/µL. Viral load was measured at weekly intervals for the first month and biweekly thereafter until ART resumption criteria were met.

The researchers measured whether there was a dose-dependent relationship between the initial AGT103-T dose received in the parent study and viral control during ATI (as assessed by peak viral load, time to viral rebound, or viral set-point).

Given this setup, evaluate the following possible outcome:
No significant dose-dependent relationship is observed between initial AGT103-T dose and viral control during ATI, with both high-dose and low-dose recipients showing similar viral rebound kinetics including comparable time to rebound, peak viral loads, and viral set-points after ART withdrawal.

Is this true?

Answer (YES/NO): YES